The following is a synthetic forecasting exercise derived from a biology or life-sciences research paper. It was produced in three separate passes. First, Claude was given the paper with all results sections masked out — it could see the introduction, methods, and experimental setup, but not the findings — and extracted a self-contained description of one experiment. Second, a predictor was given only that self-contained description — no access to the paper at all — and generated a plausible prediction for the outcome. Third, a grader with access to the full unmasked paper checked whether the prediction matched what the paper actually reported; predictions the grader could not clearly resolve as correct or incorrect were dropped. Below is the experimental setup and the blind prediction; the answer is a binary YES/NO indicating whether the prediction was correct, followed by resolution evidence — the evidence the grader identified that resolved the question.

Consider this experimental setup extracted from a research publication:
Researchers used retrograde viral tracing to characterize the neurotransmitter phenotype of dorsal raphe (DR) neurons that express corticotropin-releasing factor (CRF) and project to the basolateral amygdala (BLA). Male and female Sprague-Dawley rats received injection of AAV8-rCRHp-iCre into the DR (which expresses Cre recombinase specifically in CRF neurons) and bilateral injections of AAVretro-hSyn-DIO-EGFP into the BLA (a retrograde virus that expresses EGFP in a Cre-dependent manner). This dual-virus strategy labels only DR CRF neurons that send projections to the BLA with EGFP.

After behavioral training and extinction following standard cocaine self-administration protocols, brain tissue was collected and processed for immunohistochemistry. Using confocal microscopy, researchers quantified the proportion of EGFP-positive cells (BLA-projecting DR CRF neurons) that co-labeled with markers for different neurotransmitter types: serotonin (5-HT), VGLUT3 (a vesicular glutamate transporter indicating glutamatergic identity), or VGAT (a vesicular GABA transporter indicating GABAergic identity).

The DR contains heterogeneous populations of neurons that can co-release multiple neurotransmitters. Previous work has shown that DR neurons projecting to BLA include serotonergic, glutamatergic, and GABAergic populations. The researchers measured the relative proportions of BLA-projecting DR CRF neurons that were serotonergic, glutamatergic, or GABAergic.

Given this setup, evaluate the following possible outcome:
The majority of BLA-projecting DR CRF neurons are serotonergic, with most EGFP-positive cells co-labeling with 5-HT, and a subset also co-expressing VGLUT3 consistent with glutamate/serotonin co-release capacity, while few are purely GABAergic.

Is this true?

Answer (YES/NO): NO